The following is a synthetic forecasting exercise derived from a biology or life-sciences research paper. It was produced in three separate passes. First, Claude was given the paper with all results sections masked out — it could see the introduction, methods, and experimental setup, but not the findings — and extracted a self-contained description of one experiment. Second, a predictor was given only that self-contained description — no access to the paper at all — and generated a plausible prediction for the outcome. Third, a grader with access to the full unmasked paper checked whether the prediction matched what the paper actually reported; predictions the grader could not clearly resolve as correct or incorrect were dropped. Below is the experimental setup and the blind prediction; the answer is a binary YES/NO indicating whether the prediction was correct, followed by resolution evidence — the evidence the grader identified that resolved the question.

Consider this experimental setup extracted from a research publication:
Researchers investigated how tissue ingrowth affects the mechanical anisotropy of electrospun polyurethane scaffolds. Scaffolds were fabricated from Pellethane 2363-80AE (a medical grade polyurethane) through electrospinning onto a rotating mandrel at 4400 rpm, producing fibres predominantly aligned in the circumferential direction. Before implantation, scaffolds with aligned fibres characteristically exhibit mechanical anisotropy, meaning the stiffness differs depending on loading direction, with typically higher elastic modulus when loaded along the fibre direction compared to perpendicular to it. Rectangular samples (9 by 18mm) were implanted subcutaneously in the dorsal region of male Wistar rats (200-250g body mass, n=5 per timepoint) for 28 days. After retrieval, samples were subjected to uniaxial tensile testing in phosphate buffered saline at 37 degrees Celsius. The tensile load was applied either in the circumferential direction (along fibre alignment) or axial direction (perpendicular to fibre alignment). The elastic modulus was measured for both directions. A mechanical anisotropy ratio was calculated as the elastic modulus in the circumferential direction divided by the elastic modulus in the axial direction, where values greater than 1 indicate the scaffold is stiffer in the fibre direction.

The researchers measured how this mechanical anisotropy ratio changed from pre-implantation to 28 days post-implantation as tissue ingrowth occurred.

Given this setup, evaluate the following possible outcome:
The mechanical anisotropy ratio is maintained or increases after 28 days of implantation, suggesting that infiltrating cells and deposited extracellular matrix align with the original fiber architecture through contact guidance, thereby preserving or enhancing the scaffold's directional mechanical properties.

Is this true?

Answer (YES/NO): NO